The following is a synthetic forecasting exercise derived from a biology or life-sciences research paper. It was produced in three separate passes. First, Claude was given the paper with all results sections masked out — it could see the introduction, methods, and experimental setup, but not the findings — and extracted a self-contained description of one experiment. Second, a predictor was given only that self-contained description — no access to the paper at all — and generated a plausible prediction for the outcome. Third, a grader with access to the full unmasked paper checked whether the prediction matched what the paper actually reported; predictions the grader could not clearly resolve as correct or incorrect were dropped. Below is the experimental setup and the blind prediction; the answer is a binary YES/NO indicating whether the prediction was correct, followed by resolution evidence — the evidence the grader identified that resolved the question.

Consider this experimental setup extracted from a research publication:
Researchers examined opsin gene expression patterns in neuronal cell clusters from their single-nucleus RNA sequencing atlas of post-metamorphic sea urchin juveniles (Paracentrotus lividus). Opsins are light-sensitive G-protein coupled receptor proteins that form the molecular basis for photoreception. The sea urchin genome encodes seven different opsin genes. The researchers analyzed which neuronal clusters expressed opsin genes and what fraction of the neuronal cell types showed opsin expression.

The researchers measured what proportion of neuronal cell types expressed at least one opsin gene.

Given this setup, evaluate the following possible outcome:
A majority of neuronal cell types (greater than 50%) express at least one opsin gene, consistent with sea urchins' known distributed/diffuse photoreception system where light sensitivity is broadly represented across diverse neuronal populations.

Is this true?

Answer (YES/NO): YES